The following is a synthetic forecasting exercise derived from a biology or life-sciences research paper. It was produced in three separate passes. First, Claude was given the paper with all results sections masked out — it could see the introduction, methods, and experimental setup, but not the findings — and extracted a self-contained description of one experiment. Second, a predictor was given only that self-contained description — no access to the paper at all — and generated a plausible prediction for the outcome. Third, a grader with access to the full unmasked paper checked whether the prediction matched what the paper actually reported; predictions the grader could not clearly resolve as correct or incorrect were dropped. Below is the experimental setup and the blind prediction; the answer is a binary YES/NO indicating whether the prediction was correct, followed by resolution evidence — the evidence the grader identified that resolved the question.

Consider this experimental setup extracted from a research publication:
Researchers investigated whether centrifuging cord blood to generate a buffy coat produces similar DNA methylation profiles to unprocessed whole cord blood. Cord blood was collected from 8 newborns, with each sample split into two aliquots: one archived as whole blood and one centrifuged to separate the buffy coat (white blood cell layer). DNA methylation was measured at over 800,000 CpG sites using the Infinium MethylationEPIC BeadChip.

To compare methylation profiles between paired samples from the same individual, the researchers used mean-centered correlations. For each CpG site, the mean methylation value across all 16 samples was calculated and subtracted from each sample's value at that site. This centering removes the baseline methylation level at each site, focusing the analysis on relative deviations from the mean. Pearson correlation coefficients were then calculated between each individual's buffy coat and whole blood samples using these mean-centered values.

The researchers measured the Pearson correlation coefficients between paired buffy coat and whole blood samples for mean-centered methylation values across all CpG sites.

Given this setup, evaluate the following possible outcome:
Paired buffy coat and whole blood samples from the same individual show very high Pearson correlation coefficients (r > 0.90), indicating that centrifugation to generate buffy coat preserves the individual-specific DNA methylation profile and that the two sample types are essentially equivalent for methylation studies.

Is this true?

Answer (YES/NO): NO